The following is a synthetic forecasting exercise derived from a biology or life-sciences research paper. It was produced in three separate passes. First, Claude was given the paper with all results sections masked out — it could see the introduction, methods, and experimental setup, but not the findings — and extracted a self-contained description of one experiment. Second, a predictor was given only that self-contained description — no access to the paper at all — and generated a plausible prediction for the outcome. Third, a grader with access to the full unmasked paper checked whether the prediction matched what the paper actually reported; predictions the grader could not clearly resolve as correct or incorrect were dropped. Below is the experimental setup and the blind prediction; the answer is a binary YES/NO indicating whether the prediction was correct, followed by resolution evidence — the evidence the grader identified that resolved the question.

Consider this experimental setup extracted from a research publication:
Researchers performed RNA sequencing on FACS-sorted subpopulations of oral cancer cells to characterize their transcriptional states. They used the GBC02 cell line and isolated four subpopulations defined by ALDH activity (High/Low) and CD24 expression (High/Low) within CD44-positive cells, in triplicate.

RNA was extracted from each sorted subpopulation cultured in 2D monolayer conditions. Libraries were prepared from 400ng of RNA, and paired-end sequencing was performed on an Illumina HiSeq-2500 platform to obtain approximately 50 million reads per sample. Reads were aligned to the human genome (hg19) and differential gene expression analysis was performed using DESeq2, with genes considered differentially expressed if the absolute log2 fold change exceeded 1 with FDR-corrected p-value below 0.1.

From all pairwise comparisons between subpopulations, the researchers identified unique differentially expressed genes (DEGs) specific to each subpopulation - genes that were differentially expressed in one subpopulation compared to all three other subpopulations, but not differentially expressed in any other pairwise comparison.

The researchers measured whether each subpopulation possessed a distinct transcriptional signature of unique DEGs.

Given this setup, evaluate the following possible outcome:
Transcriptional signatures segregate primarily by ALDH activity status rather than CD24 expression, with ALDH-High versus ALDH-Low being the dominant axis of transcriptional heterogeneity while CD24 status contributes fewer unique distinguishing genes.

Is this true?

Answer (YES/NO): NO